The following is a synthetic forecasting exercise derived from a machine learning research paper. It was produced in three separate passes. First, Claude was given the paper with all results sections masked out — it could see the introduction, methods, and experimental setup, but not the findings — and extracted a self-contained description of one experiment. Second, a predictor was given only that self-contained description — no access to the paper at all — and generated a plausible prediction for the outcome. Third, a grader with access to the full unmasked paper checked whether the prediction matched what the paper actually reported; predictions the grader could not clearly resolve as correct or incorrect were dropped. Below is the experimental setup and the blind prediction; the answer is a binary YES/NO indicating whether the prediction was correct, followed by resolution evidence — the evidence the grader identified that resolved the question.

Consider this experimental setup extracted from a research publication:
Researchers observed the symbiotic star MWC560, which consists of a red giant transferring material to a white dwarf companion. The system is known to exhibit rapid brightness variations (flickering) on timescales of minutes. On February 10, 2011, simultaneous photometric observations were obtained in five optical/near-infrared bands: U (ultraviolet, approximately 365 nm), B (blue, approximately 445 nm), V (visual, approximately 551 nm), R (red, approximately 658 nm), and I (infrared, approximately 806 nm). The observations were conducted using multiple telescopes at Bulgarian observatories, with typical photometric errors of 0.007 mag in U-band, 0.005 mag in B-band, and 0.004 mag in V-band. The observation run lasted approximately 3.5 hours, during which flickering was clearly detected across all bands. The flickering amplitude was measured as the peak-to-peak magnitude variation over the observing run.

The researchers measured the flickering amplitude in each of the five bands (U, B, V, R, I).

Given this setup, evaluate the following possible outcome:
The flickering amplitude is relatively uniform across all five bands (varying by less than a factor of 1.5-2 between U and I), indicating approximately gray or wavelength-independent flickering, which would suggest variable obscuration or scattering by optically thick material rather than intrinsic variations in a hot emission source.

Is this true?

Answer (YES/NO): NO